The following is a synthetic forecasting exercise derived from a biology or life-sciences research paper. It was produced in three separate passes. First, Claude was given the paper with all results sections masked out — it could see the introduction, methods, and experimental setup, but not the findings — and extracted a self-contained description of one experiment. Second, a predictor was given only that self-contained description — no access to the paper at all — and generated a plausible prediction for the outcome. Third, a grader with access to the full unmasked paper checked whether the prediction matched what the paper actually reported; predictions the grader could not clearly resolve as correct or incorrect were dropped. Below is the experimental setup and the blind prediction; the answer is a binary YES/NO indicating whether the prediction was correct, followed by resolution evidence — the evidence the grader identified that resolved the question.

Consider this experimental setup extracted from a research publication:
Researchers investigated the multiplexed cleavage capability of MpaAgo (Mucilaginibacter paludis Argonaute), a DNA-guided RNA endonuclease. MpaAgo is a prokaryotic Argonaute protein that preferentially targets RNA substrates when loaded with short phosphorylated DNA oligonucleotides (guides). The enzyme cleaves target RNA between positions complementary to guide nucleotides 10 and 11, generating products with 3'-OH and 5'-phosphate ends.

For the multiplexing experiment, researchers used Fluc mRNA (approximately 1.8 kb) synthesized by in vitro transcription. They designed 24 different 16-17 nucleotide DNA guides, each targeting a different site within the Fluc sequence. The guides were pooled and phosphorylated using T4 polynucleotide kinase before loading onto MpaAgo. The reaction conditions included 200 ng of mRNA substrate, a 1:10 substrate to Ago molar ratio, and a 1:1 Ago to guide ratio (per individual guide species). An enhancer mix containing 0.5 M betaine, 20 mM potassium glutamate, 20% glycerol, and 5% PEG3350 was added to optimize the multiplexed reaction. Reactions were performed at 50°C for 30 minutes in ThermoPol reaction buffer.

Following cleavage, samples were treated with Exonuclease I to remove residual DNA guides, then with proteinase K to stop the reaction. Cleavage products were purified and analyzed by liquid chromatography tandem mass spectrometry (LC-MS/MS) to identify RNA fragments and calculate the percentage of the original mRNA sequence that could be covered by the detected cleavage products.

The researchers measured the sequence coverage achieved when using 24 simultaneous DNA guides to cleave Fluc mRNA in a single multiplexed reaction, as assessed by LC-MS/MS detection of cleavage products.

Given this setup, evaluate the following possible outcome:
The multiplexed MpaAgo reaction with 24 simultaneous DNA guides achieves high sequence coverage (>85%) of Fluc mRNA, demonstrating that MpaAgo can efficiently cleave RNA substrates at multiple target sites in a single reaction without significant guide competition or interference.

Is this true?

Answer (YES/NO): YES